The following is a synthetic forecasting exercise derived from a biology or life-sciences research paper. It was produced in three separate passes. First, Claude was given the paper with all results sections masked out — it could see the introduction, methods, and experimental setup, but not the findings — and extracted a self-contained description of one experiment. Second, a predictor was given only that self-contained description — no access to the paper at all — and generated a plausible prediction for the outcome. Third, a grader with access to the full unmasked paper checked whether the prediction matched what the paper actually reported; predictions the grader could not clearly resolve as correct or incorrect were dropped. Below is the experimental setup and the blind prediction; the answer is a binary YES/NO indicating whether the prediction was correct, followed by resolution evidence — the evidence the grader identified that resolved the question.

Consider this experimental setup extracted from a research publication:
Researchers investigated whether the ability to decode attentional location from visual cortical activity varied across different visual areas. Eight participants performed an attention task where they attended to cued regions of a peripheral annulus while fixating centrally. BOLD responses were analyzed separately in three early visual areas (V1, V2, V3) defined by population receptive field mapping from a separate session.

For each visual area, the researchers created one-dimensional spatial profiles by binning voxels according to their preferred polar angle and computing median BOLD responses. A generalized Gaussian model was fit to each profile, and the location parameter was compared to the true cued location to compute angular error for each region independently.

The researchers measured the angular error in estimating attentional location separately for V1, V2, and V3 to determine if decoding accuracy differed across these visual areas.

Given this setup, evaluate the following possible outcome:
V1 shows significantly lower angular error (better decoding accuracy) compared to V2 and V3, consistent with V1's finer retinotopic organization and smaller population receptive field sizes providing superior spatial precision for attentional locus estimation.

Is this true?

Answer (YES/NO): NO